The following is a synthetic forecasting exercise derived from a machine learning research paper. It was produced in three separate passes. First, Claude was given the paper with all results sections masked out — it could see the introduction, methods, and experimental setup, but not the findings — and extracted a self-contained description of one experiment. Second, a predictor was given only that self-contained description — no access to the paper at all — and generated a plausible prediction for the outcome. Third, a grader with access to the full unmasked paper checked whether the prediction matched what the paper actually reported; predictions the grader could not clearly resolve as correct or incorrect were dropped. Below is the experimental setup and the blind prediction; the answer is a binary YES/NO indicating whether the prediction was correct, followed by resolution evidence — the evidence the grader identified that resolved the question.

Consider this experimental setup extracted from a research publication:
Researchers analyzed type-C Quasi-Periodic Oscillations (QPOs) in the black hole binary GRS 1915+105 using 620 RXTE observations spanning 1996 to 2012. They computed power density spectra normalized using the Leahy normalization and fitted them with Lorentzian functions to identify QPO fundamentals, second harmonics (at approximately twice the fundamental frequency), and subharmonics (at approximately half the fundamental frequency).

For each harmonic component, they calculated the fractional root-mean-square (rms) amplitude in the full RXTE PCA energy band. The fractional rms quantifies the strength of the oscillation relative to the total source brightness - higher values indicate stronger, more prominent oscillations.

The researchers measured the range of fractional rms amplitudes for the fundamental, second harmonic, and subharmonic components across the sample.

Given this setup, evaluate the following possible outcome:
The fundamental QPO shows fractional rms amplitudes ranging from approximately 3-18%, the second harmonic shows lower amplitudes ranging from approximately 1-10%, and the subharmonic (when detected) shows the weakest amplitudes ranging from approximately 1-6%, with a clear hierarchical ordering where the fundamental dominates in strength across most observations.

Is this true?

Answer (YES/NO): NO